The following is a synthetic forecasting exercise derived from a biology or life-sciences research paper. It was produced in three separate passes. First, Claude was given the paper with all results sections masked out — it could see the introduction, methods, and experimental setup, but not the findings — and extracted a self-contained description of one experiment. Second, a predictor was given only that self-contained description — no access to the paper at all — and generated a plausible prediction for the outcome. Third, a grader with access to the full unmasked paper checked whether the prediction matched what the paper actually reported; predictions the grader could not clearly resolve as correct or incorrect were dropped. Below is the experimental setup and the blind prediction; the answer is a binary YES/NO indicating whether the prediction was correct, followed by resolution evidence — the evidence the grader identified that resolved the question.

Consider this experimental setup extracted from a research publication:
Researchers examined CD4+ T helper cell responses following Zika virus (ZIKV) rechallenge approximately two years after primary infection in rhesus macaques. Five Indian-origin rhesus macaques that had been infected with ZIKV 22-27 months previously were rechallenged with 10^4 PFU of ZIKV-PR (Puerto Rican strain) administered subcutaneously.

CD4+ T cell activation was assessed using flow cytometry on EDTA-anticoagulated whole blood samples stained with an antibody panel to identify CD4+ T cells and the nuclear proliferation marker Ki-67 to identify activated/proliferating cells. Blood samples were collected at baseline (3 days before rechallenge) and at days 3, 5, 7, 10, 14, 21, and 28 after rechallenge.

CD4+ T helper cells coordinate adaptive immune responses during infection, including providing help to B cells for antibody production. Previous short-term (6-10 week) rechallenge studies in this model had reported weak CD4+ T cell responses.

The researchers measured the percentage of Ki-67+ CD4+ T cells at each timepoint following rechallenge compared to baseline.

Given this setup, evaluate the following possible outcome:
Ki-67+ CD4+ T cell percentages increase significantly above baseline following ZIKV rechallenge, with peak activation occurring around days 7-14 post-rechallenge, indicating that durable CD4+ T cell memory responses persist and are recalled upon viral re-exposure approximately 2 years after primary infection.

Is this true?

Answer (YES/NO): NO